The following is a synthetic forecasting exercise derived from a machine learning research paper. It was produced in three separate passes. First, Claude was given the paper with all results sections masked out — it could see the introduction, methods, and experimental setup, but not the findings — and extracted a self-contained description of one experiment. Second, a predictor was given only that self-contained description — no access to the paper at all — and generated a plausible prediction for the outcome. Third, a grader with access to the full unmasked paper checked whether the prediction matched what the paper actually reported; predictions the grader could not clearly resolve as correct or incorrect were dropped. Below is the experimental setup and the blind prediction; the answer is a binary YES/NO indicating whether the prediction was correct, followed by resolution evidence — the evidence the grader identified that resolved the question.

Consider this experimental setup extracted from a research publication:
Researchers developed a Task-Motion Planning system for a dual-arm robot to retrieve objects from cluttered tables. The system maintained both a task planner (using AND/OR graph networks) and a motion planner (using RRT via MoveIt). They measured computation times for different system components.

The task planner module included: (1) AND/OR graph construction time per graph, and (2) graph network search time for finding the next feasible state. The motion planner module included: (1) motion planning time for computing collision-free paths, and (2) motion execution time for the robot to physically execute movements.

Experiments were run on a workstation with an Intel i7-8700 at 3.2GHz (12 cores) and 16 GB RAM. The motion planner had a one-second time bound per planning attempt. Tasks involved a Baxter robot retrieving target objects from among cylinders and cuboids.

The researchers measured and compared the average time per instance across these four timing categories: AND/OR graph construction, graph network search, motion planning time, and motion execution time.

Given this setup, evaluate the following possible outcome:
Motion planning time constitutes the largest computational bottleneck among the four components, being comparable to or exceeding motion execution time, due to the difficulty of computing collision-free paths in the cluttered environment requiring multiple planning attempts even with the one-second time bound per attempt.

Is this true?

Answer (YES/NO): NO